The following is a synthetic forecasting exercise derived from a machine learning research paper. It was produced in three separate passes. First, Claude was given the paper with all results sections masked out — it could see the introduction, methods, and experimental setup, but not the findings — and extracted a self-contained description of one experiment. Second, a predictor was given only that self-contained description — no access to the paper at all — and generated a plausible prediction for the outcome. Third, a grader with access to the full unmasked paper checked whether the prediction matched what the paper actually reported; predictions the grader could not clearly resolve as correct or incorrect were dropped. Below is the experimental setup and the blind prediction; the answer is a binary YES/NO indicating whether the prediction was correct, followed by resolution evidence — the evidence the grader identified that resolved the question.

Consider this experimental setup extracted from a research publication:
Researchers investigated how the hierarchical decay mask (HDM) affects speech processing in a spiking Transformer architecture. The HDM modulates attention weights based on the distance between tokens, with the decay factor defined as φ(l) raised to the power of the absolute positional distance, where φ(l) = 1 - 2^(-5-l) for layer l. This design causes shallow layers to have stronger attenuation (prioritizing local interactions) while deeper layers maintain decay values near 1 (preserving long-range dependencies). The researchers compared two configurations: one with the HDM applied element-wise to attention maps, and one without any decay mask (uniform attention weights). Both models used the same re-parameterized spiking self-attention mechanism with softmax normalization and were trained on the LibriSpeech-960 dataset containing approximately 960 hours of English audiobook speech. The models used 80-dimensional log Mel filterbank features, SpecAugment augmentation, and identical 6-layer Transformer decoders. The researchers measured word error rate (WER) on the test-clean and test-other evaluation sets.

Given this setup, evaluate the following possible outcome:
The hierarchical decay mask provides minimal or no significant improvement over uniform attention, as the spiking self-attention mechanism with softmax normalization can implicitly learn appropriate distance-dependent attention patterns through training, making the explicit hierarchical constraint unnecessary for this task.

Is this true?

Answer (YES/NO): NO